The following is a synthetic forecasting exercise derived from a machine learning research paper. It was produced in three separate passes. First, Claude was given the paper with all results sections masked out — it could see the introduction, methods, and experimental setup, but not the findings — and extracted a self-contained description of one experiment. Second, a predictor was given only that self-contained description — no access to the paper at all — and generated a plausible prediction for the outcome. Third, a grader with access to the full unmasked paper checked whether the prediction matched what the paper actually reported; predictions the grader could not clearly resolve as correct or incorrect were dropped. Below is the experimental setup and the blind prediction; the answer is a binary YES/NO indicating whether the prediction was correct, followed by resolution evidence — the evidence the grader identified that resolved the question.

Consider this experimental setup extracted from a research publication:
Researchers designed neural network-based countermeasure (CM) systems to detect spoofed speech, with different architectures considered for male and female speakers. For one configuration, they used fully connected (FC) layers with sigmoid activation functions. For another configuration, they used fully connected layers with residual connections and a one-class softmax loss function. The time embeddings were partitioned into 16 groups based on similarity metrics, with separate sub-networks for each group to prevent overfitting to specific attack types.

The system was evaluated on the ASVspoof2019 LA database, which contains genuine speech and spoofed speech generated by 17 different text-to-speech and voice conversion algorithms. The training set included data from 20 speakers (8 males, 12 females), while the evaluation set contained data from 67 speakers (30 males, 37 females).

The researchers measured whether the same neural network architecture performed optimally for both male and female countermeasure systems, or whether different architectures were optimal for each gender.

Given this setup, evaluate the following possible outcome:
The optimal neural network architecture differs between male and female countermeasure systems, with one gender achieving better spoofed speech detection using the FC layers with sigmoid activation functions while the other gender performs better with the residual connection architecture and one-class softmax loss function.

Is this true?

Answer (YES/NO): YES